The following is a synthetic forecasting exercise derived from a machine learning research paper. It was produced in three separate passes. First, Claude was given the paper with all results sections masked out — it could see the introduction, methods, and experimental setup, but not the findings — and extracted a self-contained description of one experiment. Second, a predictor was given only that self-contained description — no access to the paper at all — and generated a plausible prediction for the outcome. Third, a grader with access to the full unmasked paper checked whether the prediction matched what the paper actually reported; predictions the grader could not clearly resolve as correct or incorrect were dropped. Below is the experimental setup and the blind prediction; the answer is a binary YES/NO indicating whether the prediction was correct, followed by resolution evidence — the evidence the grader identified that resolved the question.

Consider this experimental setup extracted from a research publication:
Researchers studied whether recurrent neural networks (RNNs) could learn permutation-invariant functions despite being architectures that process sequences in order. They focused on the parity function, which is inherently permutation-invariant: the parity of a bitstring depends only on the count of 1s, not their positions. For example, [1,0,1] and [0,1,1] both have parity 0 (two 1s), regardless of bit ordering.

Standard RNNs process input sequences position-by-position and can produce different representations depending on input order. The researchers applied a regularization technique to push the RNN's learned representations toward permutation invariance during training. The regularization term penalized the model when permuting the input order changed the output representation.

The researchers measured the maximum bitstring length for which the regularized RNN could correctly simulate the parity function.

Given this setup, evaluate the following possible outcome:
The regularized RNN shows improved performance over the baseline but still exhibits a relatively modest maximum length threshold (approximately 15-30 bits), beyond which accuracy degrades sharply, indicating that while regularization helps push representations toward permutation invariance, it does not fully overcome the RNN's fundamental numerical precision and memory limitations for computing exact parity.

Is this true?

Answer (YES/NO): NO